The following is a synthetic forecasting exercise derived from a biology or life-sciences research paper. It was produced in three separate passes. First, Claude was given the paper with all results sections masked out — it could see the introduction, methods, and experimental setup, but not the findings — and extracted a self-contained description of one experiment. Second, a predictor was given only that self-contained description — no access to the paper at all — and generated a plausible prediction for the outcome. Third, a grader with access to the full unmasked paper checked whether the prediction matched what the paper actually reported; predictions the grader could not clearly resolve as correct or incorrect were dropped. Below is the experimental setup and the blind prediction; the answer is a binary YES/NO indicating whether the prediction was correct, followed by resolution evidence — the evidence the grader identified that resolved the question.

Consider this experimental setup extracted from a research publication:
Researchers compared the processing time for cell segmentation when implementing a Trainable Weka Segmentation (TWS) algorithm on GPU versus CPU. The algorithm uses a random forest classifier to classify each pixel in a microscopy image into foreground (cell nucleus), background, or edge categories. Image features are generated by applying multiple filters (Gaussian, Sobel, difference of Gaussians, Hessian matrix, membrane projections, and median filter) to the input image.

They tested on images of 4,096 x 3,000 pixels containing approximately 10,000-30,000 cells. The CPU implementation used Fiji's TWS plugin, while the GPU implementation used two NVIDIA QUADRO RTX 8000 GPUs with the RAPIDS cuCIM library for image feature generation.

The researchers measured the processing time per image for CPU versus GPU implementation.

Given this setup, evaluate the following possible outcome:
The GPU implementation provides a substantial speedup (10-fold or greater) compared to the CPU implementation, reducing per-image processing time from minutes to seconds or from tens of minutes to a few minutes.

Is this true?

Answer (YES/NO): NO